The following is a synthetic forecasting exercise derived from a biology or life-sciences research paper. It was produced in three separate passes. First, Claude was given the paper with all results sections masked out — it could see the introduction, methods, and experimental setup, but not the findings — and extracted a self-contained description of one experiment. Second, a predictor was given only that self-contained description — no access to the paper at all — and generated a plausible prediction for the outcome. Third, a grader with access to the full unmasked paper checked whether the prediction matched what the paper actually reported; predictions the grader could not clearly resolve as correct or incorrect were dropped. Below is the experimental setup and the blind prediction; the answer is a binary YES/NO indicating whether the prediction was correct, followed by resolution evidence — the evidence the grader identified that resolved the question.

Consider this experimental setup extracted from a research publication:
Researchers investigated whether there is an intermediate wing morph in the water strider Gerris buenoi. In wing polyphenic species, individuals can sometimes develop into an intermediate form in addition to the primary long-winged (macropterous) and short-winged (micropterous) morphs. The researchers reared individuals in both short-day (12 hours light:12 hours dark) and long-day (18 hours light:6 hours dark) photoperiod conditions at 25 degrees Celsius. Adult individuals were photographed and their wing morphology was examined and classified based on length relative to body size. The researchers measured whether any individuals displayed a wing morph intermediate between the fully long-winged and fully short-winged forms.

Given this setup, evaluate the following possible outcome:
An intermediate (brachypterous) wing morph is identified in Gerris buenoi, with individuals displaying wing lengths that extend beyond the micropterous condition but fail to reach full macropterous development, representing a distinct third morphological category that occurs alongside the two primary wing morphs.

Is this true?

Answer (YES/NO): YES